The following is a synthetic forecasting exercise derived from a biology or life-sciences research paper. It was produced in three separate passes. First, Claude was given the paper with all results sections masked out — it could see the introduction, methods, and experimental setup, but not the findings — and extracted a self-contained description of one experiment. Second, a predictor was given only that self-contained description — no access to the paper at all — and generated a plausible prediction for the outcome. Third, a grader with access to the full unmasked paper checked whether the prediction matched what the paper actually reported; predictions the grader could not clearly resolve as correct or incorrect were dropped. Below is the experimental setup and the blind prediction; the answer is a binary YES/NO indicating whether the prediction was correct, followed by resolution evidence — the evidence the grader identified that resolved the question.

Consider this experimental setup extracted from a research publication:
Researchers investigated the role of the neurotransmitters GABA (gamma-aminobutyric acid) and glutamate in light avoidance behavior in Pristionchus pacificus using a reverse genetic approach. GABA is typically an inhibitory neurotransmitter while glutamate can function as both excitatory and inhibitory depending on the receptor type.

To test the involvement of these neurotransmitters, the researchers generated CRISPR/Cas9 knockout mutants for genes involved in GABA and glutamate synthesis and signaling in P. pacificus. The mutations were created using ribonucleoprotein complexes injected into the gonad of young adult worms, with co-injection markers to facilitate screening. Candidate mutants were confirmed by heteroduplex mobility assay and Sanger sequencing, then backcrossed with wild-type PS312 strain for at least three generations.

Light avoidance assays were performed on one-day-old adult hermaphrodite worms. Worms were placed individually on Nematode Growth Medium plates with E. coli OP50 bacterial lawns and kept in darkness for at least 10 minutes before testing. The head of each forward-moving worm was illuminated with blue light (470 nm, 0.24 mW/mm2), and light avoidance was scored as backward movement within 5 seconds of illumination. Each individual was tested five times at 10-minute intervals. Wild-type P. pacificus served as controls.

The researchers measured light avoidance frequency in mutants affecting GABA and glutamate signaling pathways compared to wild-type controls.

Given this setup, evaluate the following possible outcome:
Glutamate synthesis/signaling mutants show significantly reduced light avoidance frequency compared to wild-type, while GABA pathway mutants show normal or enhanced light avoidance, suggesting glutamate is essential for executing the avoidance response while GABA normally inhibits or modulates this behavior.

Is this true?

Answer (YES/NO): NO